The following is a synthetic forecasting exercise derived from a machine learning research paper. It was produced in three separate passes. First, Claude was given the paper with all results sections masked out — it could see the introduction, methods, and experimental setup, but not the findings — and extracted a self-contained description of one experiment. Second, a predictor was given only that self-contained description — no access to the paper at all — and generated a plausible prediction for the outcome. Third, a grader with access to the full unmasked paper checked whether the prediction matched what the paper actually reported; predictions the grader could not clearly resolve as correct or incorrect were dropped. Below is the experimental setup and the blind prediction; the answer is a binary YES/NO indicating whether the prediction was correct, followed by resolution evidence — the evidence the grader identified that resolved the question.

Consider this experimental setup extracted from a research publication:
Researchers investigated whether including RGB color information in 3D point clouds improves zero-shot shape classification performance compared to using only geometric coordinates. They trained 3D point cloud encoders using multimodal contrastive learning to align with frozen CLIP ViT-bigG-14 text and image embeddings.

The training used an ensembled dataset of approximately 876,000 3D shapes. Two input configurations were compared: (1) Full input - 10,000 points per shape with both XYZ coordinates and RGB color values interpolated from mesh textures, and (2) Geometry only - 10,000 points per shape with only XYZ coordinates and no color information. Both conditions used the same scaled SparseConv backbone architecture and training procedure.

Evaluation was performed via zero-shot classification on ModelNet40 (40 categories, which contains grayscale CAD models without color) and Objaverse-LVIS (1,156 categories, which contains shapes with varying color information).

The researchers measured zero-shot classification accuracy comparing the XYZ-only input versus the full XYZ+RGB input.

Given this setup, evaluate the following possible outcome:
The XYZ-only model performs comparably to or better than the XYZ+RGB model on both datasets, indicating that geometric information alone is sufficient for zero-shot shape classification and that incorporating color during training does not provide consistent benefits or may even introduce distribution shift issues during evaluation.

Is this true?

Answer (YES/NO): NO